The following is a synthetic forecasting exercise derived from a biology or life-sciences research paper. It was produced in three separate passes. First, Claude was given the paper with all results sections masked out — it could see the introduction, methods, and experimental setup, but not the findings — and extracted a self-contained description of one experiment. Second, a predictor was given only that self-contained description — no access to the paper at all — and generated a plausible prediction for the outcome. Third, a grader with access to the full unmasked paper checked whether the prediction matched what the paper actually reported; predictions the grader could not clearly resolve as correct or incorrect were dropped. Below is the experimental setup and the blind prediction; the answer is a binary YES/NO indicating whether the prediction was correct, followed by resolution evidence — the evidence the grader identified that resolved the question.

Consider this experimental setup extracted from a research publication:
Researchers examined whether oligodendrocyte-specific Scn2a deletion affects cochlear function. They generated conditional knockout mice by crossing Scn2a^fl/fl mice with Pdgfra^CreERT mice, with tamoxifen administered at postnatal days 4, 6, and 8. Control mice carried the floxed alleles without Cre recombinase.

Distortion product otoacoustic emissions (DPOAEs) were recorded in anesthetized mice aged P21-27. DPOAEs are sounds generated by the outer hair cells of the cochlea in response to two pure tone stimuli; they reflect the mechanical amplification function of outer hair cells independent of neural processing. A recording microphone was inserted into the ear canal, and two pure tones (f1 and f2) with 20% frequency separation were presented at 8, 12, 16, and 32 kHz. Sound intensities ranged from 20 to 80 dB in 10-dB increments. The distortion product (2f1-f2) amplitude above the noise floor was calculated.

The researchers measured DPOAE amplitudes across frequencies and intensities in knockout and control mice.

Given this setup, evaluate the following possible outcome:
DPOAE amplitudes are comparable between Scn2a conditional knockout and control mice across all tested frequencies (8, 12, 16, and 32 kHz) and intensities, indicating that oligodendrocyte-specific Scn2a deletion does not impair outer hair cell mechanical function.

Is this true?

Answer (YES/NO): YES